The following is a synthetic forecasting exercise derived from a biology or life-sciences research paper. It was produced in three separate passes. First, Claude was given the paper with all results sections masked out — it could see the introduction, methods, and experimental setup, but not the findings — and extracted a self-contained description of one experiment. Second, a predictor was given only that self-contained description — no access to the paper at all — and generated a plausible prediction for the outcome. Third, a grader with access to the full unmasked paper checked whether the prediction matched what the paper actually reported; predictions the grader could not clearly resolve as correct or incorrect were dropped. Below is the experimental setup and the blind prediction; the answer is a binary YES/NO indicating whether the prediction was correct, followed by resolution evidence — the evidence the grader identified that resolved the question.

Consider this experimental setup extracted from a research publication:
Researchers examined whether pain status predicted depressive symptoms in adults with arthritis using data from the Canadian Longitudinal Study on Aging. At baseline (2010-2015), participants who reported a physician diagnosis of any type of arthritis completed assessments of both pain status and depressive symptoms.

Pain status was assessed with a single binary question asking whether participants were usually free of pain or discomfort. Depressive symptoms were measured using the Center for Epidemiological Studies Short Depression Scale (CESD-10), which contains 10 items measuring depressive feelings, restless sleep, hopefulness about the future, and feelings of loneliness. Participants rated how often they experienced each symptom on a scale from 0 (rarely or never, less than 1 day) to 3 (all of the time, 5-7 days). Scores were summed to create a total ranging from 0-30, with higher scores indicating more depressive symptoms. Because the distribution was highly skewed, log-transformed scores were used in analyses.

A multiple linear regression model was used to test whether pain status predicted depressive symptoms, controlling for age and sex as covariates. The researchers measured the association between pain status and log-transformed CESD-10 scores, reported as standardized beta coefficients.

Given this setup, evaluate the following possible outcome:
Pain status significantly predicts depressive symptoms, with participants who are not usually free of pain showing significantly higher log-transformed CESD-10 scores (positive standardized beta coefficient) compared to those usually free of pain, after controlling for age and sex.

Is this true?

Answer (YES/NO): YES